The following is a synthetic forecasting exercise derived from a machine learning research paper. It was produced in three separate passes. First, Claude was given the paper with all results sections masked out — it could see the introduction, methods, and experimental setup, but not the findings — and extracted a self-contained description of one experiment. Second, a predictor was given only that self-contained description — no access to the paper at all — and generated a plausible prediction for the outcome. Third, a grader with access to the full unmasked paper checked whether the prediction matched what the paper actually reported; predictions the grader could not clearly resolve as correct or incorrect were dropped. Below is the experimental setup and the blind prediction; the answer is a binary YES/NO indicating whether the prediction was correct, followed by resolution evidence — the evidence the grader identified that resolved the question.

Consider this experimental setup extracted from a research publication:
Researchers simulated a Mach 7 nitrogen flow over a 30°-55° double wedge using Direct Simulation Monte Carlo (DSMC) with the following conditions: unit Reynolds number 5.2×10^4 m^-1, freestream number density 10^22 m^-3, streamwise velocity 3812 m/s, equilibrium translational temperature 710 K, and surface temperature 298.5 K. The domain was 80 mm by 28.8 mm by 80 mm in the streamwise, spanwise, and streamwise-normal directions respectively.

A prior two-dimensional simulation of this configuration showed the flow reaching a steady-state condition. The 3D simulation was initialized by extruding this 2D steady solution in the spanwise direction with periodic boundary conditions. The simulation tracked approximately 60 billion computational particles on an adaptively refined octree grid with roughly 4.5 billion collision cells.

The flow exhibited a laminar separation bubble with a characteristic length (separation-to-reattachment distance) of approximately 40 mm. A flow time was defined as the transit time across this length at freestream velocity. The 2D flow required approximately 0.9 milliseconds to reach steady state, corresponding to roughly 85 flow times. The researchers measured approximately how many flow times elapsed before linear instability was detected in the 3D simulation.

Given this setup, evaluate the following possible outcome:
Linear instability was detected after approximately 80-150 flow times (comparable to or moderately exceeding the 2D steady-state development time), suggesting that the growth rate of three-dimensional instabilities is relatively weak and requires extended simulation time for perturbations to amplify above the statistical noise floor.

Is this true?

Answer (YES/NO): NO